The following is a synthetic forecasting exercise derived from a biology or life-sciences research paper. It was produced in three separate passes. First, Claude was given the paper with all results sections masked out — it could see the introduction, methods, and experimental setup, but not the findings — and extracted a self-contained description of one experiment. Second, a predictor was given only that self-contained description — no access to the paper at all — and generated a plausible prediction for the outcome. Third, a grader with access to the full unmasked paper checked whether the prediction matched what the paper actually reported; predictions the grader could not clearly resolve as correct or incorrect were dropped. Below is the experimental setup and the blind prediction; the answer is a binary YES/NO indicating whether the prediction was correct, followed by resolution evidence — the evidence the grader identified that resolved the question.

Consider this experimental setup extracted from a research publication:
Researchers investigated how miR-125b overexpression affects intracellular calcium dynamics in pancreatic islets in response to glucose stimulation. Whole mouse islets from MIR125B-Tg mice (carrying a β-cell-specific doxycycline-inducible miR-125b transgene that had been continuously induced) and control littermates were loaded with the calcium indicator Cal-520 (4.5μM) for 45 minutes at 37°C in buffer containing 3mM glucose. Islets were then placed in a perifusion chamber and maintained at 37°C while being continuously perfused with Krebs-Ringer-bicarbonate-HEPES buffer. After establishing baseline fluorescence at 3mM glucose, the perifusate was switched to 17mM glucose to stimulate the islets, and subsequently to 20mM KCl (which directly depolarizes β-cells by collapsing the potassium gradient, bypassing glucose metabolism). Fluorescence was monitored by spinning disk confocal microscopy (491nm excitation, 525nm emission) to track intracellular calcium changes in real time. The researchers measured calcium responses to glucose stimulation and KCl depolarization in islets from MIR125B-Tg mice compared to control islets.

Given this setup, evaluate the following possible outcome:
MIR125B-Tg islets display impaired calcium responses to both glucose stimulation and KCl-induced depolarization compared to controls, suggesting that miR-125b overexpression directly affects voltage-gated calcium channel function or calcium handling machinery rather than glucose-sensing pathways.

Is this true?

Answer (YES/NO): NO